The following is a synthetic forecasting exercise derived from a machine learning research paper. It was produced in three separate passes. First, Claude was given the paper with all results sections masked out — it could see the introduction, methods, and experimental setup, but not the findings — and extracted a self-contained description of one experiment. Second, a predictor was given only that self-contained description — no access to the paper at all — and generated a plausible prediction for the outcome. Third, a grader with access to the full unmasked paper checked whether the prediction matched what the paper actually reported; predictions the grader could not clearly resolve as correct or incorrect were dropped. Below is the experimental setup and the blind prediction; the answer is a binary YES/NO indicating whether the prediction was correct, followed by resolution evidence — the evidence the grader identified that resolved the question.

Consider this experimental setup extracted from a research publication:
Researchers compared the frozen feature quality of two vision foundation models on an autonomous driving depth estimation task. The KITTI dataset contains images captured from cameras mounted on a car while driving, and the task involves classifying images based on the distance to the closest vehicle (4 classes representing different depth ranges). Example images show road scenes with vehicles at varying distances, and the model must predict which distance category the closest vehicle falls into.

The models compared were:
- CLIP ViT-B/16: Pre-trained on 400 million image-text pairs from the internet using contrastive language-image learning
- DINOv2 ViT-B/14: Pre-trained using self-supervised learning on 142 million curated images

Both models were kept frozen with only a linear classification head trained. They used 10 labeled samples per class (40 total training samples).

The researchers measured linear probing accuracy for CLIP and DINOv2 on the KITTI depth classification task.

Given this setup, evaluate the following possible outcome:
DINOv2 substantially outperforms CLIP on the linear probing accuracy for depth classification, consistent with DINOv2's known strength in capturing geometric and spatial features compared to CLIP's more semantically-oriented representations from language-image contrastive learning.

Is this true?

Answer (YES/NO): NO